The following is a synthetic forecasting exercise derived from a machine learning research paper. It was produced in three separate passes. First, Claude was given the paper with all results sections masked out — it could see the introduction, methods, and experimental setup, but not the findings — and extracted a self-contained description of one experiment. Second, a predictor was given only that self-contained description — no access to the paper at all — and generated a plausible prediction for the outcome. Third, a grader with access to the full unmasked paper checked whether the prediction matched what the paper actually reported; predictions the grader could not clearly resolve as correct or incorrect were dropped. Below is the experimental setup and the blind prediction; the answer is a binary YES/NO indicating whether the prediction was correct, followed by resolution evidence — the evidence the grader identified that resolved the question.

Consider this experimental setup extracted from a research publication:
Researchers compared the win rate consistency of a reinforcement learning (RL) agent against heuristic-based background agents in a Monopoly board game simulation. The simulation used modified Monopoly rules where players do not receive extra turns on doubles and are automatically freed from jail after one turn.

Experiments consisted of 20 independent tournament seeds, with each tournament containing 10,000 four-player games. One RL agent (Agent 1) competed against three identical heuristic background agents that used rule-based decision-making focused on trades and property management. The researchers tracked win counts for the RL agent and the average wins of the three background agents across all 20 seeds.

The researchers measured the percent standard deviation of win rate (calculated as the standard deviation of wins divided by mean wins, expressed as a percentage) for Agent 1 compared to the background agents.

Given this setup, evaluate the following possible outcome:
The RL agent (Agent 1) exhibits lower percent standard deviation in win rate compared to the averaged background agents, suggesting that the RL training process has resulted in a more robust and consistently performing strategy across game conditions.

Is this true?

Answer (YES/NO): YES